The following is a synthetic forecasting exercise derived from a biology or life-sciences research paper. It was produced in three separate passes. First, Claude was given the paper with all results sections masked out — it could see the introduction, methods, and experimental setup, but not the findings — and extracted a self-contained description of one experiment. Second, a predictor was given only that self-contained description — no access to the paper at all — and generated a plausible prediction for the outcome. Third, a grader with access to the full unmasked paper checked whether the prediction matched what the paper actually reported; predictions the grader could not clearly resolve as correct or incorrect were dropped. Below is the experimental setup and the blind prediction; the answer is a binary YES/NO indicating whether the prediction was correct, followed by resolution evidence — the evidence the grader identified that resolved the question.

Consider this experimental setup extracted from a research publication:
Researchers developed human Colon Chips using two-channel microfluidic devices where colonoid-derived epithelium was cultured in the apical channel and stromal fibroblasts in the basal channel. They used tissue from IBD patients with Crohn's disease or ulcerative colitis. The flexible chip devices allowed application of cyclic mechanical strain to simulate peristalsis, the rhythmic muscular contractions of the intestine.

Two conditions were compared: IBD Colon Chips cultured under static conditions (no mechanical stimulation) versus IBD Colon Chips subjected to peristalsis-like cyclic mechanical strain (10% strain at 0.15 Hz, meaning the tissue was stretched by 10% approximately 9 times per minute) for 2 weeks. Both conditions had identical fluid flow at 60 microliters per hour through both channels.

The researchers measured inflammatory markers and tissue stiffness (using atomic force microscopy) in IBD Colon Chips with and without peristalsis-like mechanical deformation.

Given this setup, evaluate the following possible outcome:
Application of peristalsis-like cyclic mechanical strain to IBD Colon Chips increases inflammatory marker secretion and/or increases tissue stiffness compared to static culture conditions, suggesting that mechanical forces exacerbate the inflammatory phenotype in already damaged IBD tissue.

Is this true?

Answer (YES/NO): YES